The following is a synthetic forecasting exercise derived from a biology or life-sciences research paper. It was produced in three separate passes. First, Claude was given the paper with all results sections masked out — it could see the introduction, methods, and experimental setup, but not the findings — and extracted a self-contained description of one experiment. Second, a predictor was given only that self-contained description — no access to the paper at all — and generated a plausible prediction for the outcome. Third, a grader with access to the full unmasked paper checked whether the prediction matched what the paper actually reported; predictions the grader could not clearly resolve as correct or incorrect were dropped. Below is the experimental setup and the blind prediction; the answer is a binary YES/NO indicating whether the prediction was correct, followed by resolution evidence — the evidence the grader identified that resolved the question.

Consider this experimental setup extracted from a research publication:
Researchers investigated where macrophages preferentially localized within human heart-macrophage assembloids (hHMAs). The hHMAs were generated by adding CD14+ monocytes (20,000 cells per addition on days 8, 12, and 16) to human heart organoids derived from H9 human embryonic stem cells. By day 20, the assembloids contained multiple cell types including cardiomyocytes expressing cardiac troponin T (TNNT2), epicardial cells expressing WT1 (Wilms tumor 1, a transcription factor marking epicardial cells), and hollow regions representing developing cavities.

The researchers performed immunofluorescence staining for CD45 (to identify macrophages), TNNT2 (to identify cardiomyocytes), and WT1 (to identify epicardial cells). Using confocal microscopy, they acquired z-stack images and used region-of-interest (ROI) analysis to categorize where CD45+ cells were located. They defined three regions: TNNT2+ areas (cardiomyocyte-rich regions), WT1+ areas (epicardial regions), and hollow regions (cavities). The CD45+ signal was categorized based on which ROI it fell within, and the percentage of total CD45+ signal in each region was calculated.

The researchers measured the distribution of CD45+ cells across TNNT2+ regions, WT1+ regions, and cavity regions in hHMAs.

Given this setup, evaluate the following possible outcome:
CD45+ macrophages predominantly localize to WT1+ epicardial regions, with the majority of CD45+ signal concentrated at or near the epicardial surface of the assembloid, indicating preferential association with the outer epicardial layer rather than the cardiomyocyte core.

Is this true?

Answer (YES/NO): NO